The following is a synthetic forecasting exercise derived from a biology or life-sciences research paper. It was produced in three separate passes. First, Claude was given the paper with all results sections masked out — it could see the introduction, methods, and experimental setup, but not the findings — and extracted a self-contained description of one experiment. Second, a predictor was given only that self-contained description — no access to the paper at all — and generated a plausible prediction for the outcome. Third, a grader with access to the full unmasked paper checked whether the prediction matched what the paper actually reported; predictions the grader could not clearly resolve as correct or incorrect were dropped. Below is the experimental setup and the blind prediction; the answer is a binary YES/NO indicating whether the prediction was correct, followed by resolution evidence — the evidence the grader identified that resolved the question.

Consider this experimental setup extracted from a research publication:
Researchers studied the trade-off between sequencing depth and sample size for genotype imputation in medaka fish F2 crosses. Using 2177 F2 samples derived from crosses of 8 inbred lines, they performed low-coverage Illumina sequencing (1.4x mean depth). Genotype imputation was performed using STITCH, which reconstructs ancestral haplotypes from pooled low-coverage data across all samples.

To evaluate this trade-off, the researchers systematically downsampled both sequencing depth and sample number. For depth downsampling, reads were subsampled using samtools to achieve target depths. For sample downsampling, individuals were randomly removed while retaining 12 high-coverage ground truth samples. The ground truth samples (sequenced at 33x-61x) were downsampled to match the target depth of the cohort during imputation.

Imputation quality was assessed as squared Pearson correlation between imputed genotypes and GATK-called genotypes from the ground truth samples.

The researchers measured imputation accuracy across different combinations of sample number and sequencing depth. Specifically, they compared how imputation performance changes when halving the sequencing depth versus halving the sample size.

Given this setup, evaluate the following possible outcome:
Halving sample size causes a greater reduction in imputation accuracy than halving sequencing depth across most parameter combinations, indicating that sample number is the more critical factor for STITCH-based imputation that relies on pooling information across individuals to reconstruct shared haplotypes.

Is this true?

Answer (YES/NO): NO